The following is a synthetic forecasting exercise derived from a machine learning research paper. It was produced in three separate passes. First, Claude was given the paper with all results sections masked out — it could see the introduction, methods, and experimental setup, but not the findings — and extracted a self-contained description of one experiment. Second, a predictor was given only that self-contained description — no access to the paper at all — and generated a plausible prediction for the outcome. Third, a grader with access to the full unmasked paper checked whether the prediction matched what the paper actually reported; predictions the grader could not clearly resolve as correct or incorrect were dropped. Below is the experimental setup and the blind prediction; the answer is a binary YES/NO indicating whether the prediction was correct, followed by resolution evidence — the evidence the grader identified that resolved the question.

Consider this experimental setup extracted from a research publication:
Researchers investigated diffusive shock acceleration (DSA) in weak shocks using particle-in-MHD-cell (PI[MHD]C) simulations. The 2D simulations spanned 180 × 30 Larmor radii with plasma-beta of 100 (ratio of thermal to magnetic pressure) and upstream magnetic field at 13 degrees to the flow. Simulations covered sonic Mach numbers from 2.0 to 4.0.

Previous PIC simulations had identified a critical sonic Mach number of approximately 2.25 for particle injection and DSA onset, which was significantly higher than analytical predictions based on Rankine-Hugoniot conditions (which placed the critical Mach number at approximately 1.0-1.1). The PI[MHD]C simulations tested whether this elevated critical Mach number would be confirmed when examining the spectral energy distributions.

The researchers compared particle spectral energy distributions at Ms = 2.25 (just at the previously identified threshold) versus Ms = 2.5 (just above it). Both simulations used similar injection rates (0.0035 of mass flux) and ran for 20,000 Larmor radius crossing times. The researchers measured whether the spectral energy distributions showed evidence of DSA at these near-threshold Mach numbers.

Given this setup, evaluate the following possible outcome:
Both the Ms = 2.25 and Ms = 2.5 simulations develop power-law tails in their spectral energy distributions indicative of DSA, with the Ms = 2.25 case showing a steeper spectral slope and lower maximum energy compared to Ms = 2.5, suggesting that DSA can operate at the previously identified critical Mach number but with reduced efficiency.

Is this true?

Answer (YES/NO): NO